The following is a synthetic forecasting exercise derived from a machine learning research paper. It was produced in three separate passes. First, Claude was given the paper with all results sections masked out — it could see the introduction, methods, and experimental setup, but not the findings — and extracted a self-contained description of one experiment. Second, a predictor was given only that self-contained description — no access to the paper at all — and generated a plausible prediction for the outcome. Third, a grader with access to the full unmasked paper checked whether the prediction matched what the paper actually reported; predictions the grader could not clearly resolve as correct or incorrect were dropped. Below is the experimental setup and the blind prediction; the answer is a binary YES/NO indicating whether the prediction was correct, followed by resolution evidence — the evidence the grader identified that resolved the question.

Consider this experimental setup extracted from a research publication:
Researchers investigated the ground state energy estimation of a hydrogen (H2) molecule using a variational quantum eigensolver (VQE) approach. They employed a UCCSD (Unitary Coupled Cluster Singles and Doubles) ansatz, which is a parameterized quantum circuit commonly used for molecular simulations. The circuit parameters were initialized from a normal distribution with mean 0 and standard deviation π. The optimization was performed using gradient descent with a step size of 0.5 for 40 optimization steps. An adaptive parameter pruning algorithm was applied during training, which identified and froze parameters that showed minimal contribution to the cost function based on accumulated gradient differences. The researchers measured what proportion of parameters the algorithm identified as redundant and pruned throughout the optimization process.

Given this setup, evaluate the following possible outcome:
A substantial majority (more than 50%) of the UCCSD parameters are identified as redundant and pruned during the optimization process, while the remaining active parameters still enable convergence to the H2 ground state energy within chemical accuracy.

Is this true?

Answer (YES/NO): NO